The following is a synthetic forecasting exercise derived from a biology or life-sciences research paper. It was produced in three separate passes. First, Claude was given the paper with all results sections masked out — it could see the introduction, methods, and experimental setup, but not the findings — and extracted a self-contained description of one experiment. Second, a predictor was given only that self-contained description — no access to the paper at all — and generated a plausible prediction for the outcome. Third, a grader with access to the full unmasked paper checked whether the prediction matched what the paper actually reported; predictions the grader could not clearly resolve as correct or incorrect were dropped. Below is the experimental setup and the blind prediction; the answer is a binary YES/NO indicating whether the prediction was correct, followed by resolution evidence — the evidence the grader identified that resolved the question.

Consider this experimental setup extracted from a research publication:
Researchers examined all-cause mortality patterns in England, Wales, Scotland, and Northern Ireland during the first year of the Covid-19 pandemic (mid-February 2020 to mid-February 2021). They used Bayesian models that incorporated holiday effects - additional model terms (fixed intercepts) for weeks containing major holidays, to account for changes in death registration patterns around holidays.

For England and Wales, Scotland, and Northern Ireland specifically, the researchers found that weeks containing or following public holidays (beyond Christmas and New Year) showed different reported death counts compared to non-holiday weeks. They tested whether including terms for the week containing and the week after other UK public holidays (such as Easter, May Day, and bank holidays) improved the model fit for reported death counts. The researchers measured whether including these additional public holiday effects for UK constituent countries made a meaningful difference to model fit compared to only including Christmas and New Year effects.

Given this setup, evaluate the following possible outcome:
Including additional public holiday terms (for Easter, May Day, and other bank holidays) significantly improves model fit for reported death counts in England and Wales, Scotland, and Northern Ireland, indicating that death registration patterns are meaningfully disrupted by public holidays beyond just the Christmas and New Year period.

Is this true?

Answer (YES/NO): YES